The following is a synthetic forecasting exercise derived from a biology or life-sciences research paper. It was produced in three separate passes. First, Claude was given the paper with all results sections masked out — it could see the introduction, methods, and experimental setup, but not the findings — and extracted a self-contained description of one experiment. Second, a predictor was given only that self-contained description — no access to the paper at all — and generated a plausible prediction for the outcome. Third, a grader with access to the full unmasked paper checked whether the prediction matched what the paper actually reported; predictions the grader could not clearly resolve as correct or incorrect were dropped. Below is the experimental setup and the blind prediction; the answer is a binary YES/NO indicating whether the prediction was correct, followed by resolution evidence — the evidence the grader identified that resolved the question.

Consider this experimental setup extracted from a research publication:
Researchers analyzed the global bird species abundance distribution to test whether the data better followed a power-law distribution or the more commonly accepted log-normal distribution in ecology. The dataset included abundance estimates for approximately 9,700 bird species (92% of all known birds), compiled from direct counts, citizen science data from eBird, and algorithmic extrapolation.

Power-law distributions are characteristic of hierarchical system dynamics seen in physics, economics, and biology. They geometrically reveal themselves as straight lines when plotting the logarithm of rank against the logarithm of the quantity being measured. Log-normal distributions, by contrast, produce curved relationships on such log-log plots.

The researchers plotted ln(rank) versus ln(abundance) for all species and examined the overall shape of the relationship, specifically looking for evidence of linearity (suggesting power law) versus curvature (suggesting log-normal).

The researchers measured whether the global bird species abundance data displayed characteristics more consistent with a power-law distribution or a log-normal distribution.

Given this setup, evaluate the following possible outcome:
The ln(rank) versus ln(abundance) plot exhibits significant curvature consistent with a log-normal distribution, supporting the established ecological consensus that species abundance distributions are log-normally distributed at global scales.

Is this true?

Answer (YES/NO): NO